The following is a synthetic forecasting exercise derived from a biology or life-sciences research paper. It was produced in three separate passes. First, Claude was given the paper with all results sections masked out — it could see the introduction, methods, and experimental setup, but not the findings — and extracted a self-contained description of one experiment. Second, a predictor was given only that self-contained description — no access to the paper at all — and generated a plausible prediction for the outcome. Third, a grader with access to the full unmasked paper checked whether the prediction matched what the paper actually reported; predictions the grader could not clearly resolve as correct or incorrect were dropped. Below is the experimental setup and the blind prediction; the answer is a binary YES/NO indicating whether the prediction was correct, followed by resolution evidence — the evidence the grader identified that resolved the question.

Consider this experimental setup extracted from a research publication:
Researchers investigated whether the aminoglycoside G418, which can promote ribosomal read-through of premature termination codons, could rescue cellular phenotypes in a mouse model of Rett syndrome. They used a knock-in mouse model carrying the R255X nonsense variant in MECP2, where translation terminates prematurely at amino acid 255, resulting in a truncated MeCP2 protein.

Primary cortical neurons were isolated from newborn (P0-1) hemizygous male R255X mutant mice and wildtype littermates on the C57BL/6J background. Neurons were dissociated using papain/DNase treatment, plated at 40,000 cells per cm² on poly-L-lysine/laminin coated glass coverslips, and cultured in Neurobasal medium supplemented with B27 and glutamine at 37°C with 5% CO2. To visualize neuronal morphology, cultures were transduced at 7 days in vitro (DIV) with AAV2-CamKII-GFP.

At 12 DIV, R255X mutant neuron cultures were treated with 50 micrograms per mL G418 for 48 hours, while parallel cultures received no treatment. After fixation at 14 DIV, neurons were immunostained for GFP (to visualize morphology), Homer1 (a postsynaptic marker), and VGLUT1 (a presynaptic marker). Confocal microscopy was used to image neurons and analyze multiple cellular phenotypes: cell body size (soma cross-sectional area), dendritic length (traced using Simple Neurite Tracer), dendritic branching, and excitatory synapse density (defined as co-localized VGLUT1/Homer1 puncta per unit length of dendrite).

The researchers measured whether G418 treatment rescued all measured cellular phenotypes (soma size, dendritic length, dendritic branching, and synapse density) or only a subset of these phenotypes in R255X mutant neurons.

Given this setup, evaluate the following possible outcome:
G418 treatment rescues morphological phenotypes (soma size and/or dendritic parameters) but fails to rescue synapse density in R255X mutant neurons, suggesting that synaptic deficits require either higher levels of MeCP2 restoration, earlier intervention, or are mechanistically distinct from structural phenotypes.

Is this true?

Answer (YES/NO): NO